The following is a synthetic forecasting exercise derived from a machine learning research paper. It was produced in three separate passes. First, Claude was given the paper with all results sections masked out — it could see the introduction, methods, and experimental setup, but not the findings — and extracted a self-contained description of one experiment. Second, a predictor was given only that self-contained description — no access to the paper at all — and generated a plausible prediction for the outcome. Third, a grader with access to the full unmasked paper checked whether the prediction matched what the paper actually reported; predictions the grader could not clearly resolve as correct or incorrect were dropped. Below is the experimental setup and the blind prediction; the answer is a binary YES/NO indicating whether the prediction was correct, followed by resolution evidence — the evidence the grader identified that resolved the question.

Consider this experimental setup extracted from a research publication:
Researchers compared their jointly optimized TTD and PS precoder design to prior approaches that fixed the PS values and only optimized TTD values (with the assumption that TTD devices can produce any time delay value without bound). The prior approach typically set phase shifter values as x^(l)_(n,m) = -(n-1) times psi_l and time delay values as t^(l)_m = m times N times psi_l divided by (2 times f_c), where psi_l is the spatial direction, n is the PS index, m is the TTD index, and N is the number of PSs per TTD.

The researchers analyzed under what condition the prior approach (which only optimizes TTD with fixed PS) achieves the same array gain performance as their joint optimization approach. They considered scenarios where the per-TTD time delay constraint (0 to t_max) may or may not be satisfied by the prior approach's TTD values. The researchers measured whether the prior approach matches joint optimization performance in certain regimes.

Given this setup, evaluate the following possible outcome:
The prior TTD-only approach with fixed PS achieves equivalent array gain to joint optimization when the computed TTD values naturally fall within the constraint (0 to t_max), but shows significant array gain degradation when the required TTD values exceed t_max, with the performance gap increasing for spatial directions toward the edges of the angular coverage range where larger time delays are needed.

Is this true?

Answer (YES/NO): NO